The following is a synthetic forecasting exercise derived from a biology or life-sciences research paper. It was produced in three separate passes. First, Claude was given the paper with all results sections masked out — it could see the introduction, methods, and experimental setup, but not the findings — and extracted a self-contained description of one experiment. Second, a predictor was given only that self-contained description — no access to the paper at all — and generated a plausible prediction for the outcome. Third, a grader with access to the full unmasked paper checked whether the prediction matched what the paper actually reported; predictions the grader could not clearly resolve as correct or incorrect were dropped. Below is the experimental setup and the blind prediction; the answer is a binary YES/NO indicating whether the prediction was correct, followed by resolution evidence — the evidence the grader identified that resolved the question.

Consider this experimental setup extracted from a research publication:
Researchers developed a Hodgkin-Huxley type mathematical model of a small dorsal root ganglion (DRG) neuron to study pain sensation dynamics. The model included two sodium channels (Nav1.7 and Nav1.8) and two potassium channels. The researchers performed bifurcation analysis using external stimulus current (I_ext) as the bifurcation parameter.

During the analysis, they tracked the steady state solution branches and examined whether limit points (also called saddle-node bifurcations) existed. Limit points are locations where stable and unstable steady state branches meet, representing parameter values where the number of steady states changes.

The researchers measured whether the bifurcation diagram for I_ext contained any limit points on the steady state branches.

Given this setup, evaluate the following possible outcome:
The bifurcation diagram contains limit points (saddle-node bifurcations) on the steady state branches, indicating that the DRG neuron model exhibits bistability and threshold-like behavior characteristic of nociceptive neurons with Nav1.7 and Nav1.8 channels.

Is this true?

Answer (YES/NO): YES